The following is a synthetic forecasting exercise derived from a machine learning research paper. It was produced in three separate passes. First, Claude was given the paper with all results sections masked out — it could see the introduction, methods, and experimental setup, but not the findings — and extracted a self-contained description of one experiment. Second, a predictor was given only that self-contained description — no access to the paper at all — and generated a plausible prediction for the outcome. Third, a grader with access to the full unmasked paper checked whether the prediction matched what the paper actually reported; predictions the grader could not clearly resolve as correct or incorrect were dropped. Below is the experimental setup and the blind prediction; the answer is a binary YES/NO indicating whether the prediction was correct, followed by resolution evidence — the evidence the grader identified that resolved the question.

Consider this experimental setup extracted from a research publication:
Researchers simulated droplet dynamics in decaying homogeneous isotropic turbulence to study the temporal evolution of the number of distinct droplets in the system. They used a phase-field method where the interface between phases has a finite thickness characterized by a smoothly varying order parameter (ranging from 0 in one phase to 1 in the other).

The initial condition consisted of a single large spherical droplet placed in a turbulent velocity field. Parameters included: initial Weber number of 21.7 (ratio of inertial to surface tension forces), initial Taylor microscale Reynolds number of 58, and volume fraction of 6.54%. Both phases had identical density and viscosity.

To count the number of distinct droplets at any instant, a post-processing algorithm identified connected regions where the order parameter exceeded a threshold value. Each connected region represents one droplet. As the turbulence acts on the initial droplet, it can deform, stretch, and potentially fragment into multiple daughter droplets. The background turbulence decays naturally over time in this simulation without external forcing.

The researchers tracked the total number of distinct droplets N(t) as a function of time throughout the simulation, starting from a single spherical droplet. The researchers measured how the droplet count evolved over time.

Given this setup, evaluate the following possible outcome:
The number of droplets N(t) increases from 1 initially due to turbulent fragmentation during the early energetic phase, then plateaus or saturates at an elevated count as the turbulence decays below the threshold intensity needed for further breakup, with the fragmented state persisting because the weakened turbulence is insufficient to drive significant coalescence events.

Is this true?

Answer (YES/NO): NO